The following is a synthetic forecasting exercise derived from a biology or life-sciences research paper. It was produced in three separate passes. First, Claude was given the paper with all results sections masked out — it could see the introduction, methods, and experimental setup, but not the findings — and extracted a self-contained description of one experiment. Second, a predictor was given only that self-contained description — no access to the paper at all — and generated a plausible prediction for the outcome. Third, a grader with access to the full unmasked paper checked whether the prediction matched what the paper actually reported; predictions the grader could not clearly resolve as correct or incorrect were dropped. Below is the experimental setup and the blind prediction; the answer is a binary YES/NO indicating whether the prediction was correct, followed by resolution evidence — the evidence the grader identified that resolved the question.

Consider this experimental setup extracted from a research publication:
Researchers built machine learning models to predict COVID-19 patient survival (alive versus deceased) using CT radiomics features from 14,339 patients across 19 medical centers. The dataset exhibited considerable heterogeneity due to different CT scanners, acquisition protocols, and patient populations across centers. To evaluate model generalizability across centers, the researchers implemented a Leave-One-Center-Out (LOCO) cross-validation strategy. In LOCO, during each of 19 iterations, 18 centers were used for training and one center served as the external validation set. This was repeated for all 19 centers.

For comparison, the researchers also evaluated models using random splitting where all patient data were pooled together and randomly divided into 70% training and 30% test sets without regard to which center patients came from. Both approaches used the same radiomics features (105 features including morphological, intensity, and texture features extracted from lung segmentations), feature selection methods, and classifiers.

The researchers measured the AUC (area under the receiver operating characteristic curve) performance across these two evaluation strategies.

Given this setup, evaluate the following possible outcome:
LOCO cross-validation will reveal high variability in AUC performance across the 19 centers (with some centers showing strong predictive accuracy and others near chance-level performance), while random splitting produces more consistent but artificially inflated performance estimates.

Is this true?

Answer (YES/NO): NO